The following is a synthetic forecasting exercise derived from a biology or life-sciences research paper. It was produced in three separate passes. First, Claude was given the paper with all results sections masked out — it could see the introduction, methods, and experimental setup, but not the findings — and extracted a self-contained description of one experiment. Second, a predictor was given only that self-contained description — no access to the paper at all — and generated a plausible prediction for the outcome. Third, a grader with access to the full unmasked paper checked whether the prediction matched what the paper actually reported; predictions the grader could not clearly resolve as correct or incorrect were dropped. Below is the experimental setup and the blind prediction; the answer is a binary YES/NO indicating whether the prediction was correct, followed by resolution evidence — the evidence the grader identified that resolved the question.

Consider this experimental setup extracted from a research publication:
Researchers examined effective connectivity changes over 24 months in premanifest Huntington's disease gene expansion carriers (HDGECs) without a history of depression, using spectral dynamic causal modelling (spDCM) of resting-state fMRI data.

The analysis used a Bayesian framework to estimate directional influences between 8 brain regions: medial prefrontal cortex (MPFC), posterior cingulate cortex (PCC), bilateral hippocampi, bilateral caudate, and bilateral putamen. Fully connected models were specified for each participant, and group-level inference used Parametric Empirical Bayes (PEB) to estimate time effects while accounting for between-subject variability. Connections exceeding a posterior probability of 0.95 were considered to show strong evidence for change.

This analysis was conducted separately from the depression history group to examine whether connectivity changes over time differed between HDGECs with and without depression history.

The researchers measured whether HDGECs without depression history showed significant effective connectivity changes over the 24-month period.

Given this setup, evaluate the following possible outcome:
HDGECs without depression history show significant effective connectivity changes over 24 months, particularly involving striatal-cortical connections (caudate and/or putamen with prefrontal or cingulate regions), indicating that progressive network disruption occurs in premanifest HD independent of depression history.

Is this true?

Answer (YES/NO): YES